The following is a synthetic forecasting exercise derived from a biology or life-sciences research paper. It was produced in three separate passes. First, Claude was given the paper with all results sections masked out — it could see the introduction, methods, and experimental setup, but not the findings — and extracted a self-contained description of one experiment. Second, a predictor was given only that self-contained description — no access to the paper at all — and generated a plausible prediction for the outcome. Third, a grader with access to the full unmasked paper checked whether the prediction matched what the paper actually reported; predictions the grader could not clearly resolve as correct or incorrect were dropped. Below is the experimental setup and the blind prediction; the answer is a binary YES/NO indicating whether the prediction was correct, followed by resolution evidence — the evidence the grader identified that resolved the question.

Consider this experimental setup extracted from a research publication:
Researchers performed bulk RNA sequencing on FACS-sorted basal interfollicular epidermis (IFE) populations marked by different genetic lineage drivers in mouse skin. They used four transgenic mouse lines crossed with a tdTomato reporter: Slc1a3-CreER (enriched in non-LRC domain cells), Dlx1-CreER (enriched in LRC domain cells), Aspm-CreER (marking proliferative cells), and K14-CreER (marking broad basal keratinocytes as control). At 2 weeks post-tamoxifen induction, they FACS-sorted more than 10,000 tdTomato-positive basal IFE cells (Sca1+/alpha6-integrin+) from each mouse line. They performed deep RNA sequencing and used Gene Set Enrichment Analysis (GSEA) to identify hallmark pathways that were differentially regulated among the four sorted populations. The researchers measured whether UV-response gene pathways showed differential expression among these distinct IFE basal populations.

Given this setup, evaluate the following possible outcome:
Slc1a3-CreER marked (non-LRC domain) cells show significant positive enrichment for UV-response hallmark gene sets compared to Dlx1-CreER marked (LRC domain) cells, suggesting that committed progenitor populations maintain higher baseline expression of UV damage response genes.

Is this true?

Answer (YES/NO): NO